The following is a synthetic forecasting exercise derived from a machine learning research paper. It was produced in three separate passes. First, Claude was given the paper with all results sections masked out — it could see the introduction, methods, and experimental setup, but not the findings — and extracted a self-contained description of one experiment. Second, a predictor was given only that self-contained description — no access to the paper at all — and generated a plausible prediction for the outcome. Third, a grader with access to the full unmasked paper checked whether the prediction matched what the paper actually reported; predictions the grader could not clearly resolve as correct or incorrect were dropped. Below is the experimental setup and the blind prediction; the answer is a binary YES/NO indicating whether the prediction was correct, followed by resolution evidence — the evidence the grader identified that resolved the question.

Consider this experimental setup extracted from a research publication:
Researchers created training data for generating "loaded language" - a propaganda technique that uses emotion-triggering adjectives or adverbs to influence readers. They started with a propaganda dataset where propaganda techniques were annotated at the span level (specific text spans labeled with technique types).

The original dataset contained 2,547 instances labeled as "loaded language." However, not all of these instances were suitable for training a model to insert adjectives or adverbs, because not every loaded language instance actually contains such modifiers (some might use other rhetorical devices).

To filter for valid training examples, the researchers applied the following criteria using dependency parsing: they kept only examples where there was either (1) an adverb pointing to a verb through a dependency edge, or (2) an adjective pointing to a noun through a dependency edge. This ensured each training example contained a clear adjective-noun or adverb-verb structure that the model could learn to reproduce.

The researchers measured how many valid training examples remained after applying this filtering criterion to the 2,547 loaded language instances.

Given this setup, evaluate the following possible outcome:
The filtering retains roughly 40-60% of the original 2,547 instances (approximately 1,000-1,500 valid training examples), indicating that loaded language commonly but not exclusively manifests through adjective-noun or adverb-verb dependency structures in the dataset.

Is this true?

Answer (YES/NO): YES